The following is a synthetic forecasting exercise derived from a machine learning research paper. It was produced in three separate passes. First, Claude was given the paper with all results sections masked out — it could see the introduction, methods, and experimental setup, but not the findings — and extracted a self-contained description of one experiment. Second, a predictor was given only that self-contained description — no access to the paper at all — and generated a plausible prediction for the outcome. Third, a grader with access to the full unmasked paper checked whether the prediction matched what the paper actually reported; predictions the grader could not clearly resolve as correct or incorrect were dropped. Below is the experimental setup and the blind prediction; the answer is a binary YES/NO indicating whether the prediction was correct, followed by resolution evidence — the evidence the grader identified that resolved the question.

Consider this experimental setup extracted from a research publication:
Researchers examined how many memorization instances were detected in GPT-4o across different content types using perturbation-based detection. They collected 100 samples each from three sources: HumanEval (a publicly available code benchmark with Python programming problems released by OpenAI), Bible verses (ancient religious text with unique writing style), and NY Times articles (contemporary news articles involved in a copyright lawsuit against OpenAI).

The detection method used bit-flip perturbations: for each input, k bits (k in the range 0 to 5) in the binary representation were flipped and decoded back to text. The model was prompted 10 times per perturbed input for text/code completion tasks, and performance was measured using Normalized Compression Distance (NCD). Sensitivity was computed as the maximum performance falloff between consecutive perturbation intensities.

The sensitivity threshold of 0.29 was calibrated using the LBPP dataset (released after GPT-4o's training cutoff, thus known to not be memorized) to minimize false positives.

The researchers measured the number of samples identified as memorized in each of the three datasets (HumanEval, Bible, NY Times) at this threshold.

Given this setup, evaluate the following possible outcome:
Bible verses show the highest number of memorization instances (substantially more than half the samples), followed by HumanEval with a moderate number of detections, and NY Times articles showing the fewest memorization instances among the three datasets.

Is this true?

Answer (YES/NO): NO